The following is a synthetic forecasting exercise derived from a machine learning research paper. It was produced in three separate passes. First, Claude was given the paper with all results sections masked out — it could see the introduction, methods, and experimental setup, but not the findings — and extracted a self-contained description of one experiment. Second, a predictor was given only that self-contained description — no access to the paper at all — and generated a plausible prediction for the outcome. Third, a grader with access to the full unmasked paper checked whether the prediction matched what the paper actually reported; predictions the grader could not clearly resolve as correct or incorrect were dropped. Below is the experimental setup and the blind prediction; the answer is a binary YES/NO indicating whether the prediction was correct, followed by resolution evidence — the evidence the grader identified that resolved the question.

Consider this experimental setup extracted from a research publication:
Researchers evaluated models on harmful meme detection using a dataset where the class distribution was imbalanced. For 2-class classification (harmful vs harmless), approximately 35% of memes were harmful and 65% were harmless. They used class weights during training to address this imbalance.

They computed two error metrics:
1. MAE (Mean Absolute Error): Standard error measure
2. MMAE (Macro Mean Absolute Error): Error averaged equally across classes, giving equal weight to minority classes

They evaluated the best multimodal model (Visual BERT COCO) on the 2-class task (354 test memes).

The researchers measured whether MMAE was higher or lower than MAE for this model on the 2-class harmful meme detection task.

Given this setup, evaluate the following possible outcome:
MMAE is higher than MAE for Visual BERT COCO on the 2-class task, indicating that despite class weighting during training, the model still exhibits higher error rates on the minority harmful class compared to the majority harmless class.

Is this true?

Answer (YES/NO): NO